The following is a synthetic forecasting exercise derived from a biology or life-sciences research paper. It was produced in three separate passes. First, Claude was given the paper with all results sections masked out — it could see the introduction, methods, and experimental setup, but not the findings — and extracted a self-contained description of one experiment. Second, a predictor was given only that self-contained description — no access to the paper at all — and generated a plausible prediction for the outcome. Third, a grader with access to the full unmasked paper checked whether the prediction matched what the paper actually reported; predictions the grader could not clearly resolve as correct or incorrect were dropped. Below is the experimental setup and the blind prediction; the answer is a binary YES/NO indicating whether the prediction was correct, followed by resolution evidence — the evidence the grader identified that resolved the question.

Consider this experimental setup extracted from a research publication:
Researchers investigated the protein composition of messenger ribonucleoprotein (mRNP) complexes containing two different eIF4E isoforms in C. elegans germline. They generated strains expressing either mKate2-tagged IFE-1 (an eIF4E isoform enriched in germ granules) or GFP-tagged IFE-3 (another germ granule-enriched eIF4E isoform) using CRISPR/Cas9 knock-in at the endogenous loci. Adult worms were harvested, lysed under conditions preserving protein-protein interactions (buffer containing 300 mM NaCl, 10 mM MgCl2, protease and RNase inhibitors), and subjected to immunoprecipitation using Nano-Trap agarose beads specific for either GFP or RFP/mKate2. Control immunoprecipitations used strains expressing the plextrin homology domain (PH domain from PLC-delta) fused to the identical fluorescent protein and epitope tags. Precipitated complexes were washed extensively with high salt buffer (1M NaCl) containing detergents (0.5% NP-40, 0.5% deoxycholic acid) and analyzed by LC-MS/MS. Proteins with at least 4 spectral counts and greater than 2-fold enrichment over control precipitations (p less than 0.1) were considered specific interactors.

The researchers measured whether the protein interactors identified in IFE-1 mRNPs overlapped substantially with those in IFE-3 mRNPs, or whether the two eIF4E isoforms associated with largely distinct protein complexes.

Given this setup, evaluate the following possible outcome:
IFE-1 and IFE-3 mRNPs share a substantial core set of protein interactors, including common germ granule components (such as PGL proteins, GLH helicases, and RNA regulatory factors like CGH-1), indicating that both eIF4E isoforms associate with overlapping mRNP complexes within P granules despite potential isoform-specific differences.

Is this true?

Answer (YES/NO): NO